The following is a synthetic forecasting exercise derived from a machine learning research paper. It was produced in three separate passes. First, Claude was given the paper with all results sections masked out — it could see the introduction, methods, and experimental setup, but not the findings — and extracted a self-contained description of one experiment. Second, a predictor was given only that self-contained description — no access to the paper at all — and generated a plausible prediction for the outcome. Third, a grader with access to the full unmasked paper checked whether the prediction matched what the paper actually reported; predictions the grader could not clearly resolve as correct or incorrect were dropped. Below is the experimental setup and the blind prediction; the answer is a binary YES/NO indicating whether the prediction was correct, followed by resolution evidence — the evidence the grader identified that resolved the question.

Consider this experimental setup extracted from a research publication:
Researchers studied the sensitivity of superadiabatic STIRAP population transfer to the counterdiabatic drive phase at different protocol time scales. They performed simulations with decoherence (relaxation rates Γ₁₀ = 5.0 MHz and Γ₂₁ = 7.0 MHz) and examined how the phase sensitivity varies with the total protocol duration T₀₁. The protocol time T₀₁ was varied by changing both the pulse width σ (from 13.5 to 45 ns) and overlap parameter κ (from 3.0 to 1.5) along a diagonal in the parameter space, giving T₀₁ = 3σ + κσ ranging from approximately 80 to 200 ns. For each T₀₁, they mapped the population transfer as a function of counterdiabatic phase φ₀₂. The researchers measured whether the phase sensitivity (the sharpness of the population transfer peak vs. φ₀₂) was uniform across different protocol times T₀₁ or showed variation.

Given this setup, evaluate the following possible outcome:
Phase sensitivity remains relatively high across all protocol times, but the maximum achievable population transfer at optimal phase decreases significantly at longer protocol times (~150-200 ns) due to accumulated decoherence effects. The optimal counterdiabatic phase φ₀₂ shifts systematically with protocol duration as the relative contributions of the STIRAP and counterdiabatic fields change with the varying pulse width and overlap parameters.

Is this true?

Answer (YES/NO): NO